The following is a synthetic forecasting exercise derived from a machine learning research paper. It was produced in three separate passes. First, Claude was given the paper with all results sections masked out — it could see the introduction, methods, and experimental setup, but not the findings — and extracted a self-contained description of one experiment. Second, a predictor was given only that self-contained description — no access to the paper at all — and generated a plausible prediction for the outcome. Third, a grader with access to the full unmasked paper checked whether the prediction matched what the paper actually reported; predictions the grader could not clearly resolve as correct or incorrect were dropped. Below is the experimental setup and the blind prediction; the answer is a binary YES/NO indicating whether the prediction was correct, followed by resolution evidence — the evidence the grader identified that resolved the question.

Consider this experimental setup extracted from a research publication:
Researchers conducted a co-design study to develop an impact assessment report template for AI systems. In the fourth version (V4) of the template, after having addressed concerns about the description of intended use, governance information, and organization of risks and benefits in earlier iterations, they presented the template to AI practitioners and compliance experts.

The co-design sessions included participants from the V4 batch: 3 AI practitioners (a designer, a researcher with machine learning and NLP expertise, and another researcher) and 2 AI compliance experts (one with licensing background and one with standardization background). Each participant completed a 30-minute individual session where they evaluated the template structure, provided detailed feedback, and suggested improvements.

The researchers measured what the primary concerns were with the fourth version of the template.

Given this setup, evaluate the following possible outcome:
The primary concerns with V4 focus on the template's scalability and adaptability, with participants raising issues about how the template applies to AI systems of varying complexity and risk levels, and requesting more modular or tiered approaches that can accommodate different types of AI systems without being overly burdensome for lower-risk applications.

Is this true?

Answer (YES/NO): NO